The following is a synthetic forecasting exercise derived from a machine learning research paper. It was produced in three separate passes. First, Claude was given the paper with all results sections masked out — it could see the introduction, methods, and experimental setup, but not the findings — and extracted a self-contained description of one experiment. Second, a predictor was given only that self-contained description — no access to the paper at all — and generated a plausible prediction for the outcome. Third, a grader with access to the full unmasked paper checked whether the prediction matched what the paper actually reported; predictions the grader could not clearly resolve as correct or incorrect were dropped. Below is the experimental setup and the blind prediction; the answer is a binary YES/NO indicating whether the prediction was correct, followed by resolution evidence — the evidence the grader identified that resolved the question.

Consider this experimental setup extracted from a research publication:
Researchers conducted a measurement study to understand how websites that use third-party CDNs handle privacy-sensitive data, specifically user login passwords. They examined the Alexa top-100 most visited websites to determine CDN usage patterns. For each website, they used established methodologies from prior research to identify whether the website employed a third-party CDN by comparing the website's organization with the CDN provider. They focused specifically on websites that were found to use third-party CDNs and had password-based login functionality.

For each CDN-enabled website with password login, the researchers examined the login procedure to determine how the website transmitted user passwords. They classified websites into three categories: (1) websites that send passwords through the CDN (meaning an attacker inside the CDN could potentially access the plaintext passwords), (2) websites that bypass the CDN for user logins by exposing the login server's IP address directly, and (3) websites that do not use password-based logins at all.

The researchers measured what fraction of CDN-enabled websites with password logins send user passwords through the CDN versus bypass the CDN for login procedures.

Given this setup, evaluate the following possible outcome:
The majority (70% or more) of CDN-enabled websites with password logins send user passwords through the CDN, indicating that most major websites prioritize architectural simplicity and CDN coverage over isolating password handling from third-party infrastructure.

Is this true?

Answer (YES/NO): NO